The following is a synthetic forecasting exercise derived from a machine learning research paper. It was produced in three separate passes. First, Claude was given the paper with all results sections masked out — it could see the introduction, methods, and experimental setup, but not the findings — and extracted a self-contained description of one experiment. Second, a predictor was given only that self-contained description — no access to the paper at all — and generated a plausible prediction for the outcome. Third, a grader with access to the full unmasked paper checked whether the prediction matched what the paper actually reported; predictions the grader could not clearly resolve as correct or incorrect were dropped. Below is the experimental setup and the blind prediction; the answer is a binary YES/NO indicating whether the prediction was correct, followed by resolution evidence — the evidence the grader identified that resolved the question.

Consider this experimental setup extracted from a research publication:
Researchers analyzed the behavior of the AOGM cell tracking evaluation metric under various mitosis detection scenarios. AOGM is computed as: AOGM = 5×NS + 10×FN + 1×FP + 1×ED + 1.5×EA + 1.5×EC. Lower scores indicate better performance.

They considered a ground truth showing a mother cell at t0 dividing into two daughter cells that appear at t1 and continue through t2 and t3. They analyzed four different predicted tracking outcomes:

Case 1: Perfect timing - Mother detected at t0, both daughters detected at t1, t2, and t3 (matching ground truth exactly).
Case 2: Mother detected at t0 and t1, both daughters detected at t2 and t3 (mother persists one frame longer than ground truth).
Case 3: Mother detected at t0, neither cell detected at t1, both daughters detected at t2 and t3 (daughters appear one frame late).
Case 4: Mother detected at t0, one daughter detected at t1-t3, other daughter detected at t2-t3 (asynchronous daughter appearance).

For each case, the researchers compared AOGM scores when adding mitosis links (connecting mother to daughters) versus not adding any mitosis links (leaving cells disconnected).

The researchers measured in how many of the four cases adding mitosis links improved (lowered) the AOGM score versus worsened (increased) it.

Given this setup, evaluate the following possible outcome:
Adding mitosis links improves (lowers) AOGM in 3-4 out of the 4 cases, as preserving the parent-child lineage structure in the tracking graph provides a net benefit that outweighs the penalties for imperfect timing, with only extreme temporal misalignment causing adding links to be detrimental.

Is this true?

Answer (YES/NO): NO